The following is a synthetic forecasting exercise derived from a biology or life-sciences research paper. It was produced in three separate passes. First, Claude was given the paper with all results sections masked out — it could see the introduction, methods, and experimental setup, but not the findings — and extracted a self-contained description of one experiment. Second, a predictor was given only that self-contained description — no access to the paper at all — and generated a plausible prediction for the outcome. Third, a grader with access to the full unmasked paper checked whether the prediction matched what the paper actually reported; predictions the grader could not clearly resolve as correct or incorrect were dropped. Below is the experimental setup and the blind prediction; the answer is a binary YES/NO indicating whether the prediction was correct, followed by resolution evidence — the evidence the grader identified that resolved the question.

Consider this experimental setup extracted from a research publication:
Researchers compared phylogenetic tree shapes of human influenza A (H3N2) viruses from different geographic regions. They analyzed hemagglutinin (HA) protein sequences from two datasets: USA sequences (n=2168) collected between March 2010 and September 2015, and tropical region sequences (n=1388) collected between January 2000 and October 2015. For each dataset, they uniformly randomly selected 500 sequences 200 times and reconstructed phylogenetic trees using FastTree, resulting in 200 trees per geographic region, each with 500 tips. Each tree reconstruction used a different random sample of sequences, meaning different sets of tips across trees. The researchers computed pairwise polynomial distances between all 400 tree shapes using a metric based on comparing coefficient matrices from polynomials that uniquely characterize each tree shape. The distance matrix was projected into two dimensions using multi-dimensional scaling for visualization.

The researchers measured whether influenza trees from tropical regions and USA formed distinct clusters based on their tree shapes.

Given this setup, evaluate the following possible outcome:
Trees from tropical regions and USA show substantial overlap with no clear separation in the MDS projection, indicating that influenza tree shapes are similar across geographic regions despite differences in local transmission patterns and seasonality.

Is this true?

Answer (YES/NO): YES